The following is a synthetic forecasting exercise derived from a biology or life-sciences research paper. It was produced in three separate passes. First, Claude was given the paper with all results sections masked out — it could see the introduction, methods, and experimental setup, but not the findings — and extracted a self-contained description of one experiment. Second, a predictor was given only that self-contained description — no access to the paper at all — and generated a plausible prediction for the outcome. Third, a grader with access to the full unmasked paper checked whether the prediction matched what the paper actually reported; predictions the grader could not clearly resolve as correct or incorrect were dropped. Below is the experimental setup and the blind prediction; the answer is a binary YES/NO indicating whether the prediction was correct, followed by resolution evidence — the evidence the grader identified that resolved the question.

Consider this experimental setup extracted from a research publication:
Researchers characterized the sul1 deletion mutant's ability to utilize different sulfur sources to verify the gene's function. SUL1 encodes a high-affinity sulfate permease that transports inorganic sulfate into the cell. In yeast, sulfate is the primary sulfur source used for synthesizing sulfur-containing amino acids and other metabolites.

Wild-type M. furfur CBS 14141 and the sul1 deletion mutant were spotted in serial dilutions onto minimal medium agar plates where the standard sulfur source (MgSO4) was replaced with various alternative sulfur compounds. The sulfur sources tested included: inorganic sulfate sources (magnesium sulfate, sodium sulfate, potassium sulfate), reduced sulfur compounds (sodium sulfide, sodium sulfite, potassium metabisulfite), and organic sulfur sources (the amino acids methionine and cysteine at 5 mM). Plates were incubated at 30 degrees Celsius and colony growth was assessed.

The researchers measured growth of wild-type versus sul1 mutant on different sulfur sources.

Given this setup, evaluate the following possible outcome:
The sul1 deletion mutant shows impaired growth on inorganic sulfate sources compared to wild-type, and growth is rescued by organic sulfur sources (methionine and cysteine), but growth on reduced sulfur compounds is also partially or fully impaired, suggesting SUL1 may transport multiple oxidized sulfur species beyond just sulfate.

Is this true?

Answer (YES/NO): NO